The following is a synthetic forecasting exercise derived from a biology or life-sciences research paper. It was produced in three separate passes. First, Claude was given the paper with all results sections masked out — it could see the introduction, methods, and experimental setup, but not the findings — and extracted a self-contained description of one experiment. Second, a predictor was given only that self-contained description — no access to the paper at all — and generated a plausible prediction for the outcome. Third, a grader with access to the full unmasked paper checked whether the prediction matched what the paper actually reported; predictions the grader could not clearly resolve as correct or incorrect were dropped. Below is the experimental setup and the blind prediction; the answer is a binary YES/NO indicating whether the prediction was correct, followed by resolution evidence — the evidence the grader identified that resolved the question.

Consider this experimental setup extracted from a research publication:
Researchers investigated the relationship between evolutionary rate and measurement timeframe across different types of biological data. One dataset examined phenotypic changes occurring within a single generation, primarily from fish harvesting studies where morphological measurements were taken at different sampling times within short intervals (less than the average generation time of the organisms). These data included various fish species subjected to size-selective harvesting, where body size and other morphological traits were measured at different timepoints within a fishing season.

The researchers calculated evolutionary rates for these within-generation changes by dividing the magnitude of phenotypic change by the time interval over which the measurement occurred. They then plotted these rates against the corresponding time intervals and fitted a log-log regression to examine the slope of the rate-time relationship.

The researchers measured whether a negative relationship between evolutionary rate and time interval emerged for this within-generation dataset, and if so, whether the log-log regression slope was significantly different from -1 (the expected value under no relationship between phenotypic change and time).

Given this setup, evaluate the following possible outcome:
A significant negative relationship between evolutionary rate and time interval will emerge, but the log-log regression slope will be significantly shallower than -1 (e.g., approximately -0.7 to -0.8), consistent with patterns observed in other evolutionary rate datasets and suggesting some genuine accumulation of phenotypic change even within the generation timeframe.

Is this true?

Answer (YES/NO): NO